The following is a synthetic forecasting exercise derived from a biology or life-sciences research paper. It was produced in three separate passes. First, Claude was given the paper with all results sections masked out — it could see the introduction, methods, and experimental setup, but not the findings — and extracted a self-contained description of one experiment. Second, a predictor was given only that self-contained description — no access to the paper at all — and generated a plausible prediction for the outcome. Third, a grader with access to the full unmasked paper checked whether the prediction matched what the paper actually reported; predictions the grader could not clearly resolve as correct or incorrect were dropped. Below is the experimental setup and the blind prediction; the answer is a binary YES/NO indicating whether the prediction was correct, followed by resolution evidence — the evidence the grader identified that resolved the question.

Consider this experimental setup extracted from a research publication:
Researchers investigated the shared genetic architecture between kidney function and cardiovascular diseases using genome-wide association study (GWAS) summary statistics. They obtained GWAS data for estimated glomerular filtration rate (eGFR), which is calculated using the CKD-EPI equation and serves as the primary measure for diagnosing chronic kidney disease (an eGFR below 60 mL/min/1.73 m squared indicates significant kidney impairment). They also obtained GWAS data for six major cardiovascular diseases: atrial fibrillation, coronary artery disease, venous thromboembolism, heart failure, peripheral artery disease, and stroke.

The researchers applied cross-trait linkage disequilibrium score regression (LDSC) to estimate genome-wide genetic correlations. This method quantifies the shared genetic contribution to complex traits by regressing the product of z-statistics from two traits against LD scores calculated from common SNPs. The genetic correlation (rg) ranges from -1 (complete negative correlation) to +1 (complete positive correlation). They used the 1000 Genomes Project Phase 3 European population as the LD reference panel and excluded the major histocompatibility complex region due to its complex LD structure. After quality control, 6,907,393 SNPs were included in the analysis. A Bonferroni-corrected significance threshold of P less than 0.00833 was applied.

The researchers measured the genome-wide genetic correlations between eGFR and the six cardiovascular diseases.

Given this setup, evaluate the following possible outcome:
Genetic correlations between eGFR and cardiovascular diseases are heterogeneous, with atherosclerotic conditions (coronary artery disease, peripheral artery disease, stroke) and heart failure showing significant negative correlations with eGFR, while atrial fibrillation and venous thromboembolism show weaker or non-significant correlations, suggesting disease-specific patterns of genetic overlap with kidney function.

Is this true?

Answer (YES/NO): NO